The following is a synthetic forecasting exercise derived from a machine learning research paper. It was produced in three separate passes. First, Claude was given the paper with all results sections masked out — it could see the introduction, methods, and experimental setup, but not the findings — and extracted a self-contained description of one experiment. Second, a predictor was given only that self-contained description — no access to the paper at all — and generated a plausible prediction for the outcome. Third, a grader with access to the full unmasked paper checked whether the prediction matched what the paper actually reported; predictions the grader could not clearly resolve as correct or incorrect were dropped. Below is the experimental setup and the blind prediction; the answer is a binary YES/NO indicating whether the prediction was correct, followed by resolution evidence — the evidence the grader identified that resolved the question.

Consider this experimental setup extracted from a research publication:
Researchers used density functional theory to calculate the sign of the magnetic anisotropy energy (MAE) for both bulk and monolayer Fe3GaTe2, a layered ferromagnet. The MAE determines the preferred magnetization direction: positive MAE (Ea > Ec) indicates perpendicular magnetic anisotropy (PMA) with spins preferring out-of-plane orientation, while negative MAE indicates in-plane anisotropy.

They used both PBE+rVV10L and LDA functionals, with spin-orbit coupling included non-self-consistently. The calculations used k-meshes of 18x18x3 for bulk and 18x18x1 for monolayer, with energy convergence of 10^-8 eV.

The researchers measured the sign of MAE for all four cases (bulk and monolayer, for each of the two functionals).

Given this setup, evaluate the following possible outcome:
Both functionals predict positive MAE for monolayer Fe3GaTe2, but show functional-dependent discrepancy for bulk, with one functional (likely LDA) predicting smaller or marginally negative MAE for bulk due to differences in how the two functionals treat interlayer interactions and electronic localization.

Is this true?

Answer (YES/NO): NO